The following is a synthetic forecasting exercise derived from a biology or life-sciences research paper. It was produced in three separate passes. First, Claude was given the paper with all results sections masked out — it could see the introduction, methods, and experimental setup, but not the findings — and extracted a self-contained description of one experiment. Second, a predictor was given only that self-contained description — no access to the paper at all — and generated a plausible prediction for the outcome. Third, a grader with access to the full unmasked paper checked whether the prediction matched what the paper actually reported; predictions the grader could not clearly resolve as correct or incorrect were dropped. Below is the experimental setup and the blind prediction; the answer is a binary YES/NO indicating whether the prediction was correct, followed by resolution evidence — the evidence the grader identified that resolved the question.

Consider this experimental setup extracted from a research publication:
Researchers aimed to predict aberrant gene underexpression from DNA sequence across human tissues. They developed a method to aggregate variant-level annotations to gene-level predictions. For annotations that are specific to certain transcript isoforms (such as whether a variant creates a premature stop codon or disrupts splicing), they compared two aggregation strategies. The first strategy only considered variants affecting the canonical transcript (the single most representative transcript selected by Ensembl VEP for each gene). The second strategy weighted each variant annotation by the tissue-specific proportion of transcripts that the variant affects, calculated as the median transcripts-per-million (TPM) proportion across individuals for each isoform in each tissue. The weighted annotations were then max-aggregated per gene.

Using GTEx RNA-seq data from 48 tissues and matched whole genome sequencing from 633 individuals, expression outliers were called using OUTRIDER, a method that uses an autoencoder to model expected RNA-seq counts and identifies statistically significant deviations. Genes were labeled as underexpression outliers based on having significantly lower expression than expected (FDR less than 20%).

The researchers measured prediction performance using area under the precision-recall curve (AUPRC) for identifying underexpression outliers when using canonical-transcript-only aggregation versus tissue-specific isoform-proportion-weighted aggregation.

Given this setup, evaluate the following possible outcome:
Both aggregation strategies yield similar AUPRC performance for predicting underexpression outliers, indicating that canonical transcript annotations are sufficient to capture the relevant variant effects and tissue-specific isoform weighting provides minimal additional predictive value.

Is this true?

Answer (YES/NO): NO